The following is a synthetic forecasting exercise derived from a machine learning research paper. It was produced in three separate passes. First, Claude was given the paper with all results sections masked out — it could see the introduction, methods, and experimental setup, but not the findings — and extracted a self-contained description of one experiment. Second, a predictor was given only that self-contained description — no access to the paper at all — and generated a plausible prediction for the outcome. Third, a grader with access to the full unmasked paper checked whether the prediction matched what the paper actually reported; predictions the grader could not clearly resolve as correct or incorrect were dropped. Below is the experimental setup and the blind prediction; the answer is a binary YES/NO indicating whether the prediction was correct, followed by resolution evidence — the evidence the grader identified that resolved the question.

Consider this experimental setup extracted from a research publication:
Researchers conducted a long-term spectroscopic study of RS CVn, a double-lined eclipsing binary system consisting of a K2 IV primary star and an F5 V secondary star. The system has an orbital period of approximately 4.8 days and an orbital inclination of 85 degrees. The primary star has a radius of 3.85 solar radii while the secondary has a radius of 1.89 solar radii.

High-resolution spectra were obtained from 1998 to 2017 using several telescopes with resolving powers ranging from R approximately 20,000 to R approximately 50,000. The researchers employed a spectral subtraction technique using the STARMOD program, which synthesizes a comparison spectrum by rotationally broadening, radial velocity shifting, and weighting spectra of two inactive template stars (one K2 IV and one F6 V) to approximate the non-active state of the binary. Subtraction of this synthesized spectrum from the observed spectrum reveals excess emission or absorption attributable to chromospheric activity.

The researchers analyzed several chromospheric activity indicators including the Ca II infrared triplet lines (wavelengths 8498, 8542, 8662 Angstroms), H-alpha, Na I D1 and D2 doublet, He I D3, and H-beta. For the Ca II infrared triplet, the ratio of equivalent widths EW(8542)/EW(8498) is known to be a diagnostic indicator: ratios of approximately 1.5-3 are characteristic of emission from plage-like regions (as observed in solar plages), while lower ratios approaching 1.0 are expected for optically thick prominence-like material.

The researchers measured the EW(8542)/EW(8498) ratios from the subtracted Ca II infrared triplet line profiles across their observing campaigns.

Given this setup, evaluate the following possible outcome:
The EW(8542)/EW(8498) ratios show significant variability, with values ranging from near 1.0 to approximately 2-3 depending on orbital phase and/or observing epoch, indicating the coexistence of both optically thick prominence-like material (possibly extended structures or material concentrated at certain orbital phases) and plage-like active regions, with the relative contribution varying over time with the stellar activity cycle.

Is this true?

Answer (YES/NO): NO